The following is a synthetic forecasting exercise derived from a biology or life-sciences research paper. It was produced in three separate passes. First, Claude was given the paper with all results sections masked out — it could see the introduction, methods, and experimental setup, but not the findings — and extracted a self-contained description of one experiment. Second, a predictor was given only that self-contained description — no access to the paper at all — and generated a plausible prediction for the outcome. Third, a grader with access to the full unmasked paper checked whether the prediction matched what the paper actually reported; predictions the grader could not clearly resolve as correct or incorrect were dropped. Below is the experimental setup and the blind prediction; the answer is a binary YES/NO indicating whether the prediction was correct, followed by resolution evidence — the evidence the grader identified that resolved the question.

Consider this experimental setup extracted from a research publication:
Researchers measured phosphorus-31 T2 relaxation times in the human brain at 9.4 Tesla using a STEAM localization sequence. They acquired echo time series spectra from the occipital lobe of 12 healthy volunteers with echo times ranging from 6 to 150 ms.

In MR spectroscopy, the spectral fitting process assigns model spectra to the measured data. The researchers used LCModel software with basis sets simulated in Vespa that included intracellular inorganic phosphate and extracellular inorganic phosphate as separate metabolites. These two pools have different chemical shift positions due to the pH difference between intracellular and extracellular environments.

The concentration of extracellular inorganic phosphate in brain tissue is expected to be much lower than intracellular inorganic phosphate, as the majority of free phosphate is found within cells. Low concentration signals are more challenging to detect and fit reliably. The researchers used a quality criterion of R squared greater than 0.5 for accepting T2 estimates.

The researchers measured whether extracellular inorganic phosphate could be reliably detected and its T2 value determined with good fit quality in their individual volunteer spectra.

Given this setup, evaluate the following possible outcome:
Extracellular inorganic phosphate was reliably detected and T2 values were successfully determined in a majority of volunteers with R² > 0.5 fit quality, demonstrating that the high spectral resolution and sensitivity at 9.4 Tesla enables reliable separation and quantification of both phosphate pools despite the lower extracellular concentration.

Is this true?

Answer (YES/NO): NO